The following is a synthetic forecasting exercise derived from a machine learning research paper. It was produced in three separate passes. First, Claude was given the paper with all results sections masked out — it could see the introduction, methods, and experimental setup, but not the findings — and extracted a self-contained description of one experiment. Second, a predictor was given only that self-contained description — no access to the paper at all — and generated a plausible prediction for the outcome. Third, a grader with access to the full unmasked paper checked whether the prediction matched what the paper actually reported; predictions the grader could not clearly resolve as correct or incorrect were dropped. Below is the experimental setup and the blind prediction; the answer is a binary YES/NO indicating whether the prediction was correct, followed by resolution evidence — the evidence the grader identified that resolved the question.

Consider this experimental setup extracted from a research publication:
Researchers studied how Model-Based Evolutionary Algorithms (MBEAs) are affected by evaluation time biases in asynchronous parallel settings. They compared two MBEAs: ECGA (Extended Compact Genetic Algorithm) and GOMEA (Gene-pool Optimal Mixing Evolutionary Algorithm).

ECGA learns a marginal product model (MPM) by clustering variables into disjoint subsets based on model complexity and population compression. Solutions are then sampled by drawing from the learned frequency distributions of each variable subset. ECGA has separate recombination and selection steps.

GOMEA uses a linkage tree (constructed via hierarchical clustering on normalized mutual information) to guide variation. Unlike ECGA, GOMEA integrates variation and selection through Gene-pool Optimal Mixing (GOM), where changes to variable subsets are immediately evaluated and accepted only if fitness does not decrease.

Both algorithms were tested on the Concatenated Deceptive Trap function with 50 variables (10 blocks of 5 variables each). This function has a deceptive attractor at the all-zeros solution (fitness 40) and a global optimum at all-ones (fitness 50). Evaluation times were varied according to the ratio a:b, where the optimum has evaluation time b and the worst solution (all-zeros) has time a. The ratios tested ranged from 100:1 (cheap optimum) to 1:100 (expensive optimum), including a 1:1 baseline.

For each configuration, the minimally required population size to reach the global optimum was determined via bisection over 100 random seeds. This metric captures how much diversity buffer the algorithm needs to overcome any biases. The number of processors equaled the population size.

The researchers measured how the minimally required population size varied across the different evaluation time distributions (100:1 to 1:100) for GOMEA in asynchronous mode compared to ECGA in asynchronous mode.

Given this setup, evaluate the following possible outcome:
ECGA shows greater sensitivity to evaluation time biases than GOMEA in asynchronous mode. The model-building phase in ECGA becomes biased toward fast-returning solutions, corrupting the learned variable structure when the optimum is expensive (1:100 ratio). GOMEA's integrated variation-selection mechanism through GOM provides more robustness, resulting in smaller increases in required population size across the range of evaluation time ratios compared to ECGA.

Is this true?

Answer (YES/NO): YES